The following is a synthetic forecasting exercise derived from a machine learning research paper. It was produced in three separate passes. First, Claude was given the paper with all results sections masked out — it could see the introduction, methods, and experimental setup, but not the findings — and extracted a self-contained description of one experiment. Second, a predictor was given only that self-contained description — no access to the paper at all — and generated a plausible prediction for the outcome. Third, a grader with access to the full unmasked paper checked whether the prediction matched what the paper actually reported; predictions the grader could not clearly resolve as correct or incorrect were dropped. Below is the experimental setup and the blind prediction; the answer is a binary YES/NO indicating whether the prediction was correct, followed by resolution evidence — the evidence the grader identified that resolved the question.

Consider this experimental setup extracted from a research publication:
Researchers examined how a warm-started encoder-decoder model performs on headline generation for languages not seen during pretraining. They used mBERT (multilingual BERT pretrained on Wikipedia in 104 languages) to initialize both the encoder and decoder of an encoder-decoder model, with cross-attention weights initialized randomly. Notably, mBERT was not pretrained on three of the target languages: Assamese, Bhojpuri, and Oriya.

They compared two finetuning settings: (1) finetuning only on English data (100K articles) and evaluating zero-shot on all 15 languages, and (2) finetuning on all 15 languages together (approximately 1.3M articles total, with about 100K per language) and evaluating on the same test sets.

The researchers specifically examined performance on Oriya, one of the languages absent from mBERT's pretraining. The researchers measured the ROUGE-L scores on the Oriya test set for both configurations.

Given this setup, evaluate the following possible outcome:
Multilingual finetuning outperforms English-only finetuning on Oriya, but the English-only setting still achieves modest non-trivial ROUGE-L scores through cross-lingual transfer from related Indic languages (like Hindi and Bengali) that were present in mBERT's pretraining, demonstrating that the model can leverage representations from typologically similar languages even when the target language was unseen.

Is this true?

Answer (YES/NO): NO